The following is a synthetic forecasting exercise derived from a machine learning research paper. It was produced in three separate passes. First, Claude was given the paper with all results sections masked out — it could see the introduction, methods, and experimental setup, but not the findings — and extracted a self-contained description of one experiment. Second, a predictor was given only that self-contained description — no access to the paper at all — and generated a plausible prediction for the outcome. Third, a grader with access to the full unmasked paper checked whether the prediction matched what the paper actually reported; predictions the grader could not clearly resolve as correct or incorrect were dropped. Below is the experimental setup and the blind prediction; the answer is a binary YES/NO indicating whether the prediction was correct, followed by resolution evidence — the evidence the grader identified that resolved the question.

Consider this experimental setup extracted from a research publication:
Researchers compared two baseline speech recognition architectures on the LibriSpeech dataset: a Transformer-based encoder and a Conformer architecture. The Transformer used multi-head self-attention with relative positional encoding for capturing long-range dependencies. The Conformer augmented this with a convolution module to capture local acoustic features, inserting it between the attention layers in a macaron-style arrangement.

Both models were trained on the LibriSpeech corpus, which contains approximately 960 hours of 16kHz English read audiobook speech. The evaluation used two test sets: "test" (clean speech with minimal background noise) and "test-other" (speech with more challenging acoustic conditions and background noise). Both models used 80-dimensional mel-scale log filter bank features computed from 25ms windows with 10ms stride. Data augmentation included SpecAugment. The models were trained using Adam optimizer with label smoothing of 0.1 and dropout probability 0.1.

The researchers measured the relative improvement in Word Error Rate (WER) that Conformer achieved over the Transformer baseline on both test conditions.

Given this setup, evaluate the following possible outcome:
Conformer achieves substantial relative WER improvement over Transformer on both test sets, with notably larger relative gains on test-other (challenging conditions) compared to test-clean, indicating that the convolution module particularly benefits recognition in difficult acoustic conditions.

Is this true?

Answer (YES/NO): NO